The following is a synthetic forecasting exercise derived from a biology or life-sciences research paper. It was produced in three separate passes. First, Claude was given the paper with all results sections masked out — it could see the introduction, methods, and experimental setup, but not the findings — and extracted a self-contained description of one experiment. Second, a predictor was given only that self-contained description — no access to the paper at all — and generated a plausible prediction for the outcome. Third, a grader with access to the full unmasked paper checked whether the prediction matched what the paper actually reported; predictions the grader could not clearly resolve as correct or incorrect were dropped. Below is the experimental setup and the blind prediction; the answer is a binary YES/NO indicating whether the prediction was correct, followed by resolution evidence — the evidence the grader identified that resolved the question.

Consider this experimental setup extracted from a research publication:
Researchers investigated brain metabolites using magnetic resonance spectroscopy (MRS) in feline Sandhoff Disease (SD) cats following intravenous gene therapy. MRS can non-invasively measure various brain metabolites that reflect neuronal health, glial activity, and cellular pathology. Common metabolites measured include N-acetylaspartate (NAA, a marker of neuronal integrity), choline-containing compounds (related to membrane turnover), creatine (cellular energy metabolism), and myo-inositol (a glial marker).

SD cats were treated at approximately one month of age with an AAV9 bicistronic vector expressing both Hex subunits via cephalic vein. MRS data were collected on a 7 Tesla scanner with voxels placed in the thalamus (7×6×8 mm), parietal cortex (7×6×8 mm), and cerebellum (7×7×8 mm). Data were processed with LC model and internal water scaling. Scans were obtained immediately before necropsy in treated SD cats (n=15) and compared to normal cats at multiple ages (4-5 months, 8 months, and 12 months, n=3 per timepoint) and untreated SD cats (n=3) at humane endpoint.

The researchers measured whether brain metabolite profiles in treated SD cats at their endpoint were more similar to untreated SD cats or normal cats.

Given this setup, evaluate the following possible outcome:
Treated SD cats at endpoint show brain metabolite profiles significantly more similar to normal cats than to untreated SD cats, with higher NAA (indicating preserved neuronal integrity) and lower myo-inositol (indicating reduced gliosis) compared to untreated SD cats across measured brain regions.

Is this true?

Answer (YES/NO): NO